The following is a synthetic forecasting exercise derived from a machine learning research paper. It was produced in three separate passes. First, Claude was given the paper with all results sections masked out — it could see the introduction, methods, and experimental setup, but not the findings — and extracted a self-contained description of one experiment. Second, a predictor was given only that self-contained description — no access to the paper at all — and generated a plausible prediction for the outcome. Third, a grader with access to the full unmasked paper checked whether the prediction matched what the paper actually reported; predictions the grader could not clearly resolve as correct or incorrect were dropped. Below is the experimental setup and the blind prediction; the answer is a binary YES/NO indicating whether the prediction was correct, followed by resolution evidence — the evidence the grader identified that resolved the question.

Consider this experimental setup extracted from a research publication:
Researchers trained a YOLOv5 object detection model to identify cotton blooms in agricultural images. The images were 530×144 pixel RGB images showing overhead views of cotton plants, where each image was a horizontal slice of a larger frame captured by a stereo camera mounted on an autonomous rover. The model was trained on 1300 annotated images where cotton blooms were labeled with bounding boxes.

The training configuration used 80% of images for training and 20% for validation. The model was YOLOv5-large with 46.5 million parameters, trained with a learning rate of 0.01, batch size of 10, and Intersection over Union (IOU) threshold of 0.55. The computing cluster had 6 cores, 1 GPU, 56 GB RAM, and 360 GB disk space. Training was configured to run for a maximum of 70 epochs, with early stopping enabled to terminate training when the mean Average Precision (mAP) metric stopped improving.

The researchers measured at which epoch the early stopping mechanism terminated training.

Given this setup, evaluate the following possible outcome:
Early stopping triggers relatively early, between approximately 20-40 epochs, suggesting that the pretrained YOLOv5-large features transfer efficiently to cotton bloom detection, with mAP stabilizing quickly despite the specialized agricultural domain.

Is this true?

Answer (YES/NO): YES